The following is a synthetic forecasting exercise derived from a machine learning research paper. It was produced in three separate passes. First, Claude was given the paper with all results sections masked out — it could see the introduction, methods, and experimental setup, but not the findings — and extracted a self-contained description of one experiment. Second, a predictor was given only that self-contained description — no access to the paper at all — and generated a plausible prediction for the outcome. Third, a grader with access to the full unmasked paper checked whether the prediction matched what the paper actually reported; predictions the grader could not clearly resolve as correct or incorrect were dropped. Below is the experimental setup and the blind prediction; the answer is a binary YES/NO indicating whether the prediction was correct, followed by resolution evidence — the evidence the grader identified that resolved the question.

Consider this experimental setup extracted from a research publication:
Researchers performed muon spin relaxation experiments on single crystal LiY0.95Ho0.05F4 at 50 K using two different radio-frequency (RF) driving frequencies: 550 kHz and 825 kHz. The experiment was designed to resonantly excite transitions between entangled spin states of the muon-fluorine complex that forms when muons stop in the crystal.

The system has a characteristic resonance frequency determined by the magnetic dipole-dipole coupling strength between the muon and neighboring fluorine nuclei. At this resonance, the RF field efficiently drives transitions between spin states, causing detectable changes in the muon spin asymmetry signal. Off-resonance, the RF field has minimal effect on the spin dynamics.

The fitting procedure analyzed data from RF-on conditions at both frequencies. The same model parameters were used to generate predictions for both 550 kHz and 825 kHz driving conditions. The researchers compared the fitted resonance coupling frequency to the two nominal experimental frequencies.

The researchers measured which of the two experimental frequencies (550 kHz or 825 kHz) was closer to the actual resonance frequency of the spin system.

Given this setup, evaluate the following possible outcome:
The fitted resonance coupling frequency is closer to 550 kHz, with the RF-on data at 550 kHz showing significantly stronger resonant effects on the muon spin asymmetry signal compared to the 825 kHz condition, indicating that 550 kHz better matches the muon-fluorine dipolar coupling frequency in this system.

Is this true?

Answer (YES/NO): YES